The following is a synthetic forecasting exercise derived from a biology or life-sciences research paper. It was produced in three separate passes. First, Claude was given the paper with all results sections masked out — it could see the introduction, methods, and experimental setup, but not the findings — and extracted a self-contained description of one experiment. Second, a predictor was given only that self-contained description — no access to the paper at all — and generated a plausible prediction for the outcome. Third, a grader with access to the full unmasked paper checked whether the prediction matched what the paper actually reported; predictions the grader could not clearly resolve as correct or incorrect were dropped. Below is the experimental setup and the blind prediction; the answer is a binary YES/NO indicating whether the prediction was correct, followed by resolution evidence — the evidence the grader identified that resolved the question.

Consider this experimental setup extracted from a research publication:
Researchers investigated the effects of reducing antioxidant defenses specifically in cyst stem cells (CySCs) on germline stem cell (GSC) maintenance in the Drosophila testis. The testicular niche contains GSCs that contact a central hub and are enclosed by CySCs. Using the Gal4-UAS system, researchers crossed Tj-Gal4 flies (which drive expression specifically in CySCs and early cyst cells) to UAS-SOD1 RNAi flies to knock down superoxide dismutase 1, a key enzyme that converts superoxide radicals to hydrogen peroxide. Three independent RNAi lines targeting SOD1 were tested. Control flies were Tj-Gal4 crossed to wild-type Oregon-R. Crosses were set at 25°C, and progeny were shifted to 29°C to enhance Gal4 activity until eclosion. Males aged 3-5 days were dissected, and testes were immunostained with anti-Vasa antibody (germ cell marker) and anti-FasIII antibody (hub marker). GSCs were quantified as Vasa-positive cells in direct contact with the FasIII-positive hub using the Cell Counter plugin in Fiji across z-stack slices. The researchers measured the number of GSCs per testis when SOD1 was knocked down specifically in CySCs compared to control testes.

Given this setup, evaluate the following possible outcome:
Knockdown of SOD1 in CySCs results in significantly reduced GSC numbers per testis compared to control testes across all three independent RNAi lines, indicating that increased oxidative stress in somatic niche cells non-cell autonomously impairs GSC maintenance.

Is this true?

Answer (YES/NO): YES